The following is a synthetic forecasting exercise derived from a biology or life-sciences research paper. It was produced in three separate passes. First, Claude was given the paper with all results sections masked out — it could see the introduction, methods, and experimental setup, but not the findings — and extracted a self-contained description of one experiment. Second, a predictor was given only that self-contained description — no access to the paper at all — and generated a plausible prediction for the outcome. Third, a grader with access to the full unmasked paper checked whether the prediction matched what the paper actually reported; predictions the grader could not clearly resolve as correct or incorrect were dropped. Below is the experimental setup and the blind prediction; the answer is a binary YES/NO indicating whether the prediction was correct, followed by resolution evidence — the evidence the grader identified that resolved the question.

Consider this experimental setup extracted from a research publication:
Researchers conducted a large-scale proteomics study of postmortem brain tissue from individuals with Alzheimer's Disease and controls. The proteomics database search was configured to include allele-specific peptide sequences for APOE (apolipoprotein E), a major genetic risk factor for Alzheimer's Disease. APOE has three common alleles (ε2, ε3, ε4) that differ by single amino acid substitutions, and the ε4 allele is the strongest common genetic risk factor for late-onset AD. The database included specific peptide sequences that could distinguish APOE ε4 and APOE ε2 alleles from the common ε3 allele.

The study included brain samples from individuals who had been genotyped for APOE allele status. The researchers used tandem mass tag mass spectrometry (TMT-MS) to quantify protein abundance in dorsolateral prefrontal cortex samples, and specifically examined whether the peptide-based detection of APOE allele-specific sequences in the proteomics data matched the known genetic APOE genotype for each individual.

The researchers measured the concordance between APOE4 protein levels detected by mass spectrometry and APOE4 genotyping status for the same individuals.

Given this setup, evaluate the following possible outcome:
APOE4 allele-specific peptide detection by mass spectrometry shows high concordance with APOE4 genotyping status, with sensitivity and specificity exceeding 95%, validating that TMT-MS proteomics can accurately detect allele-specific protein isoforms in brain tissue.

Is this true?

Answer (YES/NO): YES